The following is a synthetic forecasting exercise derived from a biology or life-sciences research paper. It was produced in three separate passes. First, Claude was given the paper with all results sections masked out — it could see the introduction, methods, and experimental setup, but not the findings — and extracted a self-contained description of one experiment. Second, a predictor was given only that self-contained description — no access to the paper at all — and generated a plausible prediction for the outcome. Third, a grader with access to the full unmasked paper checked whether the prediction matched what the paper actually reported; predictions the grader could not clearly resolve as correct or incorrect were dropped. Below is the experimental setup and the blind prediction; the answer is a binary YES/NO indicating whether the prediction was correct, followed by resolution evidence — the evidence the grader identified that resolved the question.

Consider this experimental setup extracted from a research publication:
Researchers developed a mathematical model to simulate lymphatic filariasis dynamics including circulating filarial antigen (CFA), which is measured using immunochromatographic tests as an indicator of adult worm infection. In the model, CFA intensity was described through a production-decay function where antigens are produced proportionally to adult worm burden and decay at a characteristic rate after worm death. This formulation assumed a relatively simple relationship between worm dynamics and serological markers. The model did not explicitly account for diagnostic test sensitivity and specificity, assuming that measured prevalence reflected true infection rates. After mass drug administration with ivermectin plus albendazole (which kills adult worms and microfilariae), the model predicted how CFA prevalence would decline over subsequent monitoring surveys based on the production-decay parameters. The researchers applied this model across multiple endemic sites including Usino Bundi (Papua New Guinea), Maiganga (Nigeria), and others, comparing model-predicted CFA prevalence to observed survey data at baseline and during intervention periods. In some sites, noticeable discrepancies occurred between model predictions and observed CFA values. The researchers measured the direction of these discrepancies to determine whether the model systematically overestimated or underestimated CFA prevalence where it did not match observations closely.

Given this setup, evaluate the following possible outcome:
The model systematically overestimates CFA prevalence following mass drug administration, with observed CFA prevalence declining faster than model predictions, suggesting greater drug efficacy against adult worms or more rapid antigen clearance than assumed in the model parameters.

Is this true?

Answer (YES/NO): NO